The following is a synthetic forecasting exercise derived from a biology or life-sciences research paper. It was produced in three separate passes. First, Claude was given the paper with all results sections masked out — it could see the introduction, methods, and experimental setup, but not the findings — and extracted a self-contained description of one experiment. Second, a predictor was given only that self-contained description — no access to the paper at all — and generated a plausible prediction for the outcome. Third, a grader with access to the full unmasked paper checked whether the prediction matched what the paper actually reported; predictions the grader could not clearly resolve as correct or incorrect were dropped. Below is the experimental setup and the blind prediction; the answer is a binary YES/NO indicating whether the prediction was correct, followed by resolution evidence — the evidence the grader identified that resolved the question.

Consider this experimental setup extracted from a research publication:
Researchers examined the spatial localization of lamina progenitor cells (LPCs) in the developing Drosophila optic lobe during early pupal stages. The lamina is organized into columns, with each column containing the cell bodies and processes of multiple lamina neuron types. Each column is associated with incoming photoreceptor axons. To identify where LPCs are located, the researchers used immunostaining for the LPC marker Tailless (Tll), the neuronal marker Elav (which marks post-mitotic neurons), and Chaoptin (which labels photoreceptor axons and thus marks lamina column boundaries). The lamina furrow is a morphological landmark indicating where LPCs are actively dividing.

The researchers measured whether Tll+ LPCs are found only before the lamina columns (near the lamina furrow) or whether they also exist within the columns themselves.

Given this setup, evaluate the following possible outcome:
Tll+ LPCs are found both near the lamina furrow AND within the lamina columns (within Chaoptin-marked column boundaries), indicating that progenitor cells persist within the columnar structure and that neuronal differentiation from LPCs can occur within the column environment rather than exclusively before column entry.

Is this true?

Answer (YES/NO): YES